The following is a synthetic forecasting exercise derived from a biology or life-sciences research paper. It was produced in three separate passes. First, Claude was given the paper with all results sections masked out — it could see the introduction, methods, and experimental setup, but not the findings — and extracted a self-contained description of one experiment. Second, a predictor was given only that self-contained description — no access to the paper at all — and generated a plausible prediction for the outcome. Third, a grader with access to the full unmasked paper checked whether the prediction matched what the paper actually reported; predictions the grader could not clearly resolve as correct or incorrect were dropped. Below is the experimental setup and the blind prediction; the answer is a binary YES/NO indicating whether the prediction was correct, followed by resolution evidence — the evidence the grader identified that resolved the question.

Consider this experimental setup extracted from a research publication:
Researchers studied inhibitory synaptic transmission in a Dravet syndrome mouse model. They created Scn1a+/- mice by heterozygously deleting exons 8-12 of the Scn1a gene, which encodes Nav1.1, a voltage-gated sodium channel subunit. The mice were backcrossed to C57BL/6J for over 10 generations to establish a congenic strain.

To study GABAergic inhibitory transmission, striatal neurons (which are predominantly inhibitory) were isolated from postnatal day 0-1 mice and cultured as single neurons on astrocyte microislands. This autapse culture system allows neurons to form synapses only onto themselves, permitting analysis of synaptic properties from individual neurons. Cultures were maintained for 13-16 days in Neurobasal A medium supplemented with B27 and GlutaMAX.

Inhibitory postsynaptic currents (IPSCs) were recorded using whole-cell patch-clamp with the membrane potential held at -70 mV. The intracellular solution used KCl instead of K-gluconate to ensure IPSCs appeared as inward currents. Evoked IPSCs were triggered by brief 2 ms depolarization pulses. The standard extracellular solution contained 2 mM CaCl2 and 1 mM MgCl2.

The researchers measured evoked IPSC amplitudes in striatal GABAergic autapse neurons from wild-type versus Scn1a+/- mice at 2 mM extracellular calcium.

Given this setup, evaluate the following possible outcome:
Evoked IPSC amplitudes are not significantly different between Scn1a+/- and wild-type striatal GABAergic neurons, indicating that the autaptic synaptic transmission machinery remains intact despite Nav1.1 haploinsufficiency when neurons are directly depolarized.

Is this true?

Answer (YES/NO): NO